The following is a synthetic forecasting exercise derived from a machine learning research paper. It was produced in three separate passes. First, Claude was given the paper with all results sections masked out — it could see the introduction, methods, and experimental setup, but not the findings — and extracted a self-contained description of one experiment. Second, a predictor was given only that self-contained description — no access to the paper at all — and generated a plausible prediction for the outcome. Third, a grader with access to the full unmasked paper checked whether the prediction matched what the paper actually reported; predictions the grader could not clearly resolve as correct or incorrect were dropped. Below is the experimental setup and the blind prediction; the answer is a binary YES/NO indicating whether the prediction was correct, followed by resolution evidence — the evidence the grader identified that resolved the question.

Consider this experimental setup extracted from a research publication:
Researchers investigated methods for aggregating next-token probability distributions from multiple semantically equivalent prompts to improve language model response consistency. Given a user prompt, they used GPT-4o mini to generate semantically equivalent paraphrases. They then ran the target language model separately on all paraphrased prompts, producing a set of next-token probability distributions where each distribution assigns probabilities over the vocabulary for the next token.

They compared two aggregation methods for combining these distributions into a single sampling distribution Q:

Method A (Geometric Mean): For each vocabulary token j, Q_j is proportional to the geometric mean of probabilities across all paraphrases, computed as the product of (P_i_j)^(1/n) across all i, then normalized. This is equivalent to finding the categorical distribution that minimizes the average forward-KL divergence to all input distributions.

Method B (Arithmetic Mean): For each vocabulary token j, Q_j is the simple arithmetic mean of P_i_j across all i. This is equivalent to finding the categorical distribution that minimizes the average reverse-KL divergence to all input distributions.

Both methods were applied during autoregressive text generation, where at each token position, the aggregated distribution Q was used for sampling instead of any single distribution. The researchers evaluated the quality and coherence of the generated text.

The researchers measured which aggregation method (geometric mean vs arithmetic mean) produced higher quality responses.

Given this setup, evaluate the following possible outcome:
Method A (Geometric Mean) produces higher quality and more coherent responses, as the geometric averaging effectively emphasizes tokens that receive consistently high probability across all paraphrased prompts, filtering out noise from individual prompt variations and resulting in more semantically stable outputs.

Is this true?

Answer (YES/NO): YES